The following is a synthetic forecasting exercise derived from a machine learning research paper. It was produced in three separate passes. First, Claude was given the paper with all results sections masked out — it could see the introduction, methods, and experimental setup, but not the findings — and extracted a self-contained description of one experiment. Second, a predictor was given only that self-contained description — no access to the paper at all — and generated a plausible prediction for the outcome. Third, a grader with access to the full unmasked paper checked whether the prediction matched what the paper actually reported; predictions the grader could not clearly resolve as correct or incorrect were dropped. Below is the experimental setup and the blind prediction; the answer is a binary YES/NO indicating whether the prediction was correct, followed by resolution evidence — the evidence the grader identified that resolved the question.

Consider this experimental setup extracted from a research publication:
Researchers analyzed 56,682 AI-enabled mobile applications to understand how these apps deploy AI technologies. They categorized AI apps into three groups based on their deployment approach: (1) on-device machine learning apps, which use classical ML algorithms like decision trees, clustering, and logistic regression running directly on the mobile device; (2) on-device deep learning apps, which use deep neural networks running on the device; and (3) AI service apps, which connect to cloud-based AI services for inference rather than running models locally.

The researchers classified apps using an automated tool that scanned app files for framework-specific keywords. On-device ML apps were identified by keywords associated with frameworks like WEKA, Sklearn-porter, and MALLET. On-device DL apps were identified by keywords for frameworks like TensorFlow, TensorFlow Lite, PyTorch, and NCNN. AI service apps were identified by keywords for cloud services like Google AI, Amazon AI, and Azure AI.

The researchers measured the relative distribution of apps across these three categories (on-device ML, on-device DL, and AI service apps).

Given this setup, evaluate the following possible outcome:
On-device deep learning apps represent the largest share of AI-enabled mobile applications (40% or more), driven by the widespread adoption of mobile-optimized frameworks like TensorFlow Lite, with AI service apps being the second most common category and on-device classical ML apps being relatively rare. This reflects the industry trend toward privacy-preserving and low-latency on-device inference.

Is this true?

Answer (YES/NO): YES